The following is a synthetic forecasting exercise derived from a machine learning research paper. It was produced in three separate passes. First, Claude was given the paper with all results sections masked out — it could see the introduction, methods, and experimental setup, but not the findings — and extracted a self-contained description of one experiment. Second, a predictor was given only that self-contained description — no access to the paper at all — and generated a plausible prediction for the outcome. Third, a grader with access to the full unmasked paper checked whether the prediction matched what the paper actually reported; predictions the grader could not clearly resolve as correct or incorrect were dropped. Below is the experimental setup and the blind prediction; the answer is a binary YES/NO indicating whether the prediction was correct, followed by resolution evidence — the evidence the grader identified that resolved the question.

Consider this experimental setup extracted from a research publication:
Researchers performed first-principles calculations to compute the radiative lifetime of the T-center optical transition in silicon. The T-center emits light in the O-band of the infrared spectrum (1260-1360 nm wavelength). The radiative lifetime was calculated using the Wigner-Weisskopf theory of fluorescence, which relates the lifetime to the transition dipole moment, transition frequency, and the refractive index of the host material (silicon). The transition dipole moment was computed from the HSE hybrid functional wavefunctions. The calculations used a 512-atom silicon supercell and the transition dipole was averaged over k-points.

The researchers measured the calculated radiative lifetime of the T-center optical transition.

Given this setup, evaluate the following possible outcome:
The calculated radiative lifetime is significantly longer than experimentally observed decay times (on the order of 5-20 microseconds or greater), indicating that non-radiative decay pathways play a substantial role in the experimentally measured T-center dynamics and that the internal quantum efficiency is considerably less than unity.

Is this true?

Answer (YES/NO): NO